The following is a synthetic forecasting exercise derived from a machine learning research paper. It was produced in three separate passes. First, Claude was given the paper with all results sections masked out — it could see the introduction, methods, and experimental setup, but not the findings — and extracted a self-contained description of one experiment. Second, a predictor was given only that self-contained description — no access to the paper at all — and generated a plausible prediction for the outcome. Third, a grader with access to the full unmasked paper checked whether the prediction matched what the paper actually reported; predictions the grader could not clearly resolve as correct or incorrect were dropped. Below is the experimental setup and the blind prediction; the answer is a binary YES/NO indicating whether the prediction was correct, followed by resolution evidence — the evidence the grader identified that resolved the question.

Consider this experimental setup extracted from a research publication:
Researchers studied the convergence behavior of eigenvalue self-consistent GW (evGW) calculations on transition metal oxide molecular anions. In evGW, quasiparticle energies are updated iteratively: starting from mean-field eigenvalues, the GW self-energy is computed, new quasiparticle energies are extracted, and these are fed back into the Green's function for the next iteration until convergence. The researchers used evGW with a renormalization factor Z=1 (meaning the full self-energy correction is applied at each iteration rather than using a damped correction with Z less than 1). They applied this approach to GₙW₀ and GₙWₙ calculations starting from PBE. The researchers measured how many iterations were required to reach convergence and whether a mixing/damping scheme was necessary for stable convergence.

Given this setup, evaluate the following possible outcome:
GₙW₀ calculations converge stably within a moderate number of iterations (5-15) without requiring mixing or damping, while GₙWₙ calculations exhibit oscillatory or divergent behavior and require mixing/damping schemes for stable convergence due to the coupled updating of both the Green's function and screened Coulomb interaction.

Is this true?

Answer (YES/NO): NO